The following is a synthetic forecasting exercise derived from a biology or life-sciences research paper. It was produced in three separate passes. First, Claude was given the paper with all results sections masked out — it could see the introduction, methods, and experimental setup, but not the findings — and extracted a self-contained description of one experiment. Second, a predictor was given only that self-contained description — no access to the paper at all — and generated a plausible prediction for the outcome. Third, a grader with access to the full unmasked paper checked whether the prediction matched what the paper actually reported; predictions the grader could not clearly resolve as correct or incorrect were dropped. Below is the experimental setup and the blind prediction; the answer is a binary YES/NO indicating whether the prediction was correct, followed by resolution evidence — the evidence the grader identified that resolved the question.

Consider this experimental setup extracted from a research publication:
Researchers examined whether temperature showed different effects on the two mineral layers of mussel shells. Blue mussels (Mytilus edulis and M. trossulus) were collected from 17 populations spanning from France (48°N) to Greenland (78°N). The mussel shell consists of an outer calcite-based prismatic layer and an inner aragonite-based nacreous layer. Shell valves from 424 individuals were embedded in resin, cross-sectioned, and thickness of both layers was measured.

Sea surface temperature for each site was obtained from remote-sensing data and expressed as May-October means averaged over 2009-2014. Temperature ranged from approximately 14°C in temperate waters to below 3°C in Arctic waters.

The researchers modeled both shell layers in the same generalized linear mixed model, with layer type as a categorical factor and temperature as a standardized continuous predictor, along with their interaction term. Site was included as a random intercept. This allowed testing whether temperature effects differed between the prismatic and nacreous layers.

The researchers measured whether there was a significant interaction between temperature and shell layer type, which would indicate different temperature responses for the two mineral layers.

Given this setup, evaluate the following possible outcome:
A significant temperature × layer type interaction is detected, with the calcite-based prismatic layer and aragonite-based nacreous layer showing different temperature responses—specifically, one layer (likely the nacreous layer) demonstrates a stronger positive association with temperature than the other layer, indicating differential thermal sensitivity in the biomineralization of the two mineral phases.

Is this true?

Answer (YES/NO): NO